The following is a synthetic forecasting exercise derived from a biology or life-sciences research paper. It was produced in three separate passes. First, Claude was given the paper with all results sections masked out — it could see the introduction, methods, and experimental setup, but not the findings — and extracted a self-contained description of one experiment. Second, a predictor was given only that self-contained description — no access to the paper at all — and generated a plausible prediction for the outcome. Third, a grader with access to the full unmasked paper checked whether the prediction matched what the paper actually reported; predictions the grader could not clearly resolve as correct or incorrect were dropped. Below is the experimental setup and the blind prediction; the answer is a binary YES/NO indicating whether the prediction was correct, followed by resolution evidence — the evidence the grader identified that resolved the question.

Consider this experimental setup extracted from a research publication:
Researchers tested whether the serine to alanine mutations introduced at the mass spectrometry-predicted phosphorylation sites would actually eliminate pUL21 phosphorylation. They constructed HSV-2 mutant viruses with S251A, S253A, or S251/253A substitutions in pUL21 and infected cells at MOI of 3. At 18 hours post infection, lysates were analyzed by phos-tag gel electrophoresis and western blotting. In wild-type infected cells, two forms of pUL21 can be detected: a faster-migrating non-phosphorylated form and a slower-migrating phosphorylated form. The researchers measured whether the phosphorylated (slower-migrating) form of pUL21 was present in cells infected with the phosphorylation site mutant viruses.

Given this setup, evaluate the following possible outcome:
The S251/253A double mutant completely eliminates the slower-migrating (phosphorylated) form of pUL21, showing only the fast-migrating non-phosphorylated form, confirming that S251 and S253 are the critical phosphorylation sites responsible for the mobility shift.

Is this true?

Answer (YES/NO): YES